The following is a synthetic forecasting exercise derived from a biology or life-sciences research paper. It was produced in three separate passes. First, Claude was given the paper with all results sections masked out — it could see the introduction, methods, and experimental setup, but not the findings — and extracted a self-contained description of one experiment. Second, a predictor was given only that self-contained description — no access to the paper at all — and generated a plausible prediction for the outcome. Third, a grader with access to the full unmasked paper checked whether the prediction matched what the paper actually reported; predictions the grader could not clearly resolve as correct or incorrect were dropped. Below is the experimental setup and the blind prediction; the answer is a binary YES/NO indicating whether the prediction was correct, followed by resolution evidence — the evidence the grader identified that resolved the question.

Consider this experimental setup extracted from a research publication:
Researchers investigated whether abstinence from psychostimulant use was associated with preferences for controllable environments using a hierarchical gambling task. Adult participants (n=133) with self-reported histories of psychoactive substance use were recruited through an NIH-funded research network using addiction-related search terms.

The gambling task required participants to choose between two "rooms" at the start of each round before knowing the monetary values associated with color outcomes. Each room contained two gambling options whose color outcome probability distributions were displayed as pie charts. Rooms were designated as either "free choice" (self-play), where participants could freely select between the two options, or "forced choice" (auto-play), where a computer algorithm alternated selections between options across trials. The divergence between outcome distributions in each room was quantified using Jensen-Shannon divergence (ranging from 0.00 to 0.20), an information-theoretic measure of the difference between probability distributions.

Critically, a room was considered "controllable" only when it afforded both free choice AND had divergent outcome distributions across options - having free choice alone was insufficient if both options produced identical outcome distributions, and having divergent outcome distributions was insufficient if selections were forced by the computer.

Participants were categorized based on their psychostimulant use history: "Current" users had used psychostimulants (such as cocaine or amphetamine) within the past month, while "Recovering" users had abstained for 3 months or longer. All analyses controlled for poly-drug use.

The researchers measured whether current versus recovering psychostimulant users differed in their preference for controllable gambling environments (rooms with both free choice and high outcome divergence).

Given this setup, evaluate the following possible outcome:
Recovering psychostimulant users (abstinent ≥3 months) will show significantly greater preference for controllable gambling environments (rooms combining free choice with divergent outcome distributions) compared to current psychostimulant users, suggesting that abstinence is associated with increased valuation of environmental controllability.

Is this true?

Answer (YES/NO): YES